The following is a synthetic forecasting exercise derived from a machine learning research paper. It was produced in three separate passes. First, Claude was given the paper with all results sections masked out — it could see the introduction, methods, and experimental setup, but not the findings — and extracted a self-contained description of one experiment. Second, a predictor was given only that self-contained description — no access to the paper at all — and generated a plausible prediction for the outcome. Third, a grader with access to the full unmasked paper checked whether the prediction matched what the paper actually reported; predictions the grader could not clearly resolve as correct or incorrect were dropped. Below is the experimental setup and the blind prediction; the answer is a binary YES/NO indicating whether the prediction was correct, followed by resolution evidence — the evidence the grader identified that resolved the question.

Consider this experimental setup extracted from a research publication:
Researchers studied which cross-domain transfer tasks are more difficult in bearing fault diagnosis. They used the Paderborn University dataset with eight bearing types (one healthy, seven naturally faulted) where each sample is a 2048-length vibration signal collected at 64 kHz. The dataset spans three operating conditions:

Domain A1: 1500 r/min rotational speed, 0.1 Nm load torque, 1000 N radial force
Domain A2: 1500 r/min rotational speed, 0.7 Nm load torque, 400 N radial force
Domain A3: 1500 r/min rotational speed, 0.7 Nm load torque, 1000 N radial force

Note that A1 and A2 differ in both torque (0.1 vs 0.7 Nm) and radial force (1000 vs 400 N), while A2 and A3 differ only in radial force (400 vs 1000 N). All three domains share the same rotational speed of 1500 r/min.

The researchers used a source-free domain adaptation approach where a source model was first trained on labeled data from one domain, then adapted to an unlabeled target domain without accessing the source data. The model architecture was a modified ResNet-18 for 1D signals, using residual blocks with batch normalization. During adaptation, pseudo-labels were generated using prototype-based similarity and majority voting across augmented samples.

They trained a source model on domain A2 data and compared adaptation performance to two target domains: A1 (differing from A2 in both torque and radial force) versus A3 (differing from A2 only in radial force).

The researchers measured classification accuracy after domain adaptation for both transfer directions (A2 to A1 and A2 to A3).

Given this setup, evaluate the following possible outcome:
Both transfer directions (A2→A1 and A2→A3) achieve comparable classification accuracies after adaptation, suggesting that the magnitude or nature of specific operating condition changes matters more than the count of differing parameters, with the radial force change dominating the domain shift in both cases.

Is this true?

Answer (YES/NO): NO